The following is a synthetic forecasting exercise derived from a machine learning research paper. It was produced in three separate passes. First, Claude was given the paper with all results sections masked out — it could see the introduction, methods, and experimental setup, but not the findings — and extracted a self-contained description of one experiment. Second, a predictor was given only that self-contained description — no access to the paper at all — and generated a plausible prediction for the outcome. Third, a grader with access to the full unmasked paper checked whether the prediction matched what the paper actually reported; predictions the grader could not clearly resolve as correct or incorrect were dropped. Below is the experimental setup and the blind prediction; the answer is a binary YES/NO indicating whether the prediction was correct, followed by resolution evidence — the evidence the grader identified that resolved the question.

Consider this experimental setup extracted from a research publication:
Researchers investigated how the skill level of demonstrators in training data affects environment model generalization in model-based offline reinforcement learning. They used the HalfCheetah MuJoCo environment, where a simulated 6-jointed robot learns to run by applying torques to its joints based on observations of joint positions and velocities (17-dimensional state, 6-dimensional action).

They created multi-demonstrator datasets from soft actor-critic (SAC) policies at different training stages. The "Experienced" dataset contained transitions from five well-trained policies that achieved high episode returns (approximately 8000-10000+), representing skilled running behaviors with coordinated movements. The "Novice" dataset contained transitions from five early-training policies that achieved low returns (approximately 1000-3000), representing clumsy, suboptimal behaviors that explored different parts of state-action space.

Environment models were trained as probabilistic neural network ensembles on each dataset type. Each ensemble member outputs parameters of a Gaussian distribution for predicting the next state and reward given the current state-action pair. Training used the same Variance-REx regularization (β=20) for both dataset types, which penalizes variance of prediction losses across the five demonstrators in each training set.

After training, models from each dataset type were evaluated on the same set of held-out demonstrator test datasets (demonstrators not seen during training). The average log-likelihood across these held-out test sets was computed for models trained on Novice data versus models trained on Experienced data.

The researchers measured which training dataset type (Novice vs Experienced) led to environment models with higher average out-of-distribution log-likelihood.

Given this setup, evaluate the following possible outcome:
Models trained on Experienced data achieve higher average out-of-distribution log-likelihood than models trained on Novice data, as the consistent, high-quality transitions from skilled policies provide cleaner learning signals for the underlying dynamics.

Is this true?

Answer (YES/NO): NO